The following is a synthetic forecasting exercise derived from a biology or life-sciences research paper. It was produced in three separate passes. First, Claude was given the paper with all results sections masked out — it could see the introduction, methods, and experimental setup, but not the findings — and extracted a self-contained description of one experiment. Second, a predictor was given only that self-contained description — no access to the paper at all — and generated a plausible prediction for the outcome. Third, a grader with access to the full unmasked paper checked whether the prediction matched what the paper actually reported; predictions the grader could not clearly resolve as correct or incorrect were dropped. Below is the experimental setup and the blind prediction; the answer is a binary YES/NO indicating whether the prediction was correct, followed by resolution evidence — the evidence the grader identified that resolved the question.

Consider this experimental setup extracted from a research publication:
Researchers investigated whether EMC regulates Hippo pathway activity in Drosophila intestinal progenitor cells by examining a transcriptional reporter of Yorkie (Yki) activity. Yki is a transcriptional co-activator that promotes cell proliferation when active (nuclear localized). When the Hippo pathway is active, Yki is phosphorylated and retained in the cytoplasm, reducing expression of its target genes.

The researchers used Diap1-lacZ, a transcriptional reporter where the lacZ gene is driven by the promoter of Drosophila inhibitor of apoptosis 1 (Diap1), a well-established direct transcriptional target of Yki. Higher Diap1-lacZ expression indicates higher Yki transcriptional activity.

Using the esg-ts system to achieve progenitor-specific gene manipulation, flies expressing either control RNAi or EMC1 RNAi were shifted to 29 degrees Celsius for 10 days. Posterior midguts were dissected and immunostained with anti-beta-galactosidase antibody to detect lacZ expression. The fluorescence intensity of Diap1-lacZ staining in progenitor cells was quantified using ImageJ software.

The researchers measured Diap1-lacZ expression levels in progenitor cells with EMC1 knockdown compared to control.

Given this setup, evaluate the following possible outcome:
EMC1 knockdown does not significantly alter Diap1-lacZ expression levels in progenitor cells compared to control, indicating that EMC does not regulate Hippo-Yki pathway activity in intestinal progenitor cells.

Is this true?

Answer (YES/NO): NO